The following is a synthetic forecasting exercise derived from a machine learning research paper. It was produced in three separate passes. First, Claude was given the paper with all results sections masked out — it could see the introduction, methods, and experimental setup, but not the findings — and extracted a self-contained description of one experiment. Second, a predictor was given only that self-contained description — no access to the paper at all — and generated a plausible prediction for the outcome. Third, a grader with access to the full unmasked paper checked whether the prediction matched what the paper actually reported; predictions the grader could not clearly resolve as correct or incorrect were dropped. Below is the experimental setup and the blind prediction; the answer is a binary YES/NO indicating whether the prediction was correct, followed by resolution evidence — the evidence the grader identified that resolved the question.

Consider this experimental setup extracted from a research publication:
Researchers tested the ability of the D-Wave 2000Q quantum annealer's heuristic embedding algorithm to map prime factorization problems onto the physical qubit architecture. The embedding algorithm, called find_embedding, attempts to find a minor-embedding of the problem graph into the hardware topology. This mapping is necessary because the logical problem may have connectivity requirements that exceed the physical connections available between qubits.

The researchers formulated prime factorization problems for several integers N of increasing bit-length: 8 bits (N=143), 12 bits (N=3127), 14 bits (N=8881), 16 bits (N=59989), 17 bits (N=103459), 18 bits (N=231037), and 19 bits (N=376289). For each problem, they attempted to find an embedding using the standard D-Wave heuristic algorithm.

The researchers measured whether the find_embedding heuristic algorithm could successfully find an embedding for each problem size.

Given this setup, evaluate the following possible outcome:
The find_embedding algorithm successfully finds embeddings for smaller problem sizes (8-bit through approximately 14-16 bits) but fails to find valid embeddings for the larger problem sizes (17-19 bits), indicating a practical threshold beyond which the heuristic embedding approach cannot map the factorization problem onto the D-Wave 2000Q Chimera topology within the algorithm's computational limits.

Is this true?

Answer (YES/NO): NO